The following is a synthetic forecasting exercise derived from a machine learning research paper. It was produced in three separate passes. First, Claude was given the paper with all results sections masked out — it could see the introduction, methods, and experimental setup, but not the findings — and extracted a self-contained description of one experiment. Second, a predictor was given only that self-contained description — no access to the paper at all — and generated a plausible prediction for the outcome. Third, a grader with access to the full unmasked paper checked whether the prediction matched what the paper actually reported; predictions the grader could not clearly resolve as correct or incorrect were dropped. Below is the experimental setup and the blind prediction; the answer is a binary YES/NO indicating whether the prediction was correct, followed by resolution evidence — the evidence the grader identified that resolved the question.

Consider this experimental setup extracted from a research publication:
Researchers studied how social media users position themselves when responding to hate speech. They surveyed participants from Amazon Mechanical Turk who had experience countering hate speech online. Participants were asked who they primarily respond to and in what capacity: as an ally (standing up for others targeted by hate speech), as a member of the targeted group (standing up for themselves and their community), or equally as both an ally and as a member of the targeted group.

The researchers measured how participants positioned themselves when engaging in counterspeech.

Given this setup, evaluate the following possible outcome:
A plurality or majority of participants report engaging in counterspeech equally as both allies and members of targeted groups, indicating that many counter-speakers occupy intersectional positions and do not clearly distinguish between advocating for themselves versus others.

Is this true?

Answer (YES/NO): YES